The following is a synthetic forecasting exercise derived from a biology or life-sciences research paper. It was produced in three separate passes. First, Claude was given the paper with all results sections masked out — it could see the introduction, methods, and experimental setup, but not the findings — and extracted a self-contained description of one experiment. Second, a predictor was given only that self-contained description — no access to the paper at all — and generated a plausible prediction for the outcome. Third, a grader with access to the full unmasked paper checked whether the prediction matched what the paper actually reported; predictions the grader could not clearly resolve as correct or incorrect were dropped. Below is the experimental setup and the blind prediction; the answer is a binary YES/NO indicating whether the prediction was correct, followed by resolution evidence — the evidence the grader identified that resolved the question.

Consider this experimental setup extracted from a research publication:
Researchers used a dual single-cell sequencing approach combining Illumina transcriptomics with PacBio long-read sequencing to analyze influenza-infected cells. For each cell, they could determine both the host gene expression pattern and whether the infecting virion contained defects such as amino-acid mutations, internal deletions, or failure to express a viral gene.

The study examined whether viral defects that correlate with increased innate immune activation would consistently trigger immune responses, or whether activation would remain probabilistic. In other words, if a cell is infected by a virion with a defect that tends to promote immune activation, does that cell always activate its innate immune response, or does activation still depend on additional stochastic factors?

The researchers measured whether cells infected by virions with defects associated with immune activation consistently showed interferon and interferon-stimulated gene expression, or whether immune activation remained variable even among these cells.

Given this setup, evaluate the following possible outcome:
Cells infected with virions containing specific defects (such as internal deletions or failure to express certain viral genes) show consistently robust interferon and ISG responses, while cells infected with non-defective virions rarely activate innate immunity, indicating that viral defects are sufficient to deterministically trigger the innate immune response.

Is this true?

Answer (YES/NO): NO